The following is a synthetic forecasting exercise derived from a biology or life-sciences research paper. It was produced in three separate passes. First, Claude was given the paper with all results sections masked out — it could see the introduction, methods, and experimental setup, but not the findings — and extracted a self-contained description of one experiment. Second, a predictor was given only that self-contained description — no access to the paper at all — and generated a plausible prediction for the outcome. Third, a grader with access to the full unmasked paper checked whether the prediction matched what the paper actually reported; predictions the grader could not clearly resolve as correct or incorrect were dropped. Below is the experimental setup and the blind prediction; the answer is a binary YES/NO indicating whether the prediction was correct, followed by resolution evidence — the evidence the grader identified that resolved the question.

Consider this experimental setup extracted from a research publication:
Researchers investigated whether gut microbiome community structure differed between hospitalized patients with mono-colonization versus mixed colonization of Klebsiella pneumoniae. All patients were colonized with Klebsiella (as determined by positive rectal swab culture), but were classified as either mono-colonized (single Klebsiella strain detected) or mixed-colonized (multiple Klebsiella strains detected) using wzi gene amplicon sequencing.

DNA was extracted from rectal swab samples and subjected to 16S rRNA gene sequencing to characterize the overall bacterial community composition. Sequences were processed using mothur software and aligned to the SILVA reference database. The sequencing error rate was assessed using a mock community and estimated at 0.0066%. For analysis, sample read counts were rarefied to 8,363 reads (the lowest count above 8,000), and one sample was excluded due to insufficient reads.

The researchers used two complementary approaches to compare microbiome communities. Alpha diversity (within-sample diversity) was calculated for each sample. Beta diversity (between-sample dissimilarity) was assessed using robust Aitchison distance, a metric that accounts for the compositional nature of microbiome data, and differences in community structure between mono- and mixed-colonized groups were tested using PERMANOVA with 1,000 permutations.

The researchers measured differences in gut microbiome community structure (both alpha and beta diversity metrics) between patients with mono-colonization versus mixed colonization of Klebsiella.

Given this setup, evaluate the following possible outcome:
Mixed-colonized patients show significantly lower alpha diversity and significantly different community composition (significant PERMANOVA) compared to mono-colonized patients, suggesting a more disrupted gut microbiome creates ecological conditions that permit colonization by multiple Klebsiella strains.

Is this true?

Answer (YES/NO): NO